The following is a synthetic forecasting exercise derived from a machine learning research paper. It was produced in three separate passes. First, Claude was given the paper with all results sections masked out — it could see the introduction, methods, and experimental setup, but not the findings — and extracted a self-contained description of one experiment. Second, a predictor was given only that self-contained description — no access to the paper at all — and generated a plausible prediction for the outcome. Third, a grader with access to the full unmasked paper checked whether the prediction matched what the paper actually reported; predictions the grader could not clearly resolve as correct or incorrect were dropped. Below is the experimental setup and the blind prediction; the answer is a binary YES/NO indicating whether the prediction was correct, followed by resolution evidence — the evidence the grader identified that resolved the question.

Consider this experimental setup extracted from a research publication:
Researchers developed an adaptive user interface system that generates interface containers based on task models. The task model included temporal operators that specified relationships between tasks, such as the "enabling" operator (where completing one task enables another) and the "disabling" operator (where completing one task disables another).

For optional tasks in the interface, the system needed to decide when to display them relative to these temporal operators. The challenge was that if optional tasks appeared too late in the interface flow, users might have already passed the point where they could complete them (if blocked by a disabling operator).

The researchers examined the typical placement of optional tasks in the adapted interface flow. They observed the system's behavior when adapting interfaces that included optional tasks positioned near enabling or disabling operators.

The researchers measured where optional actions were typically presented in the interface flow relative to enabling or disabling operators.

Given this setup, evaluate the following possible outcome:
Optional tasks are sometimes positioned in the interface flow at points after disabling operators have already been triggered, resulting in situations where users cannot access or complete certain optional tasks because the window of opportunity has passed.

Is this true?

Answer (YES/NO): NO